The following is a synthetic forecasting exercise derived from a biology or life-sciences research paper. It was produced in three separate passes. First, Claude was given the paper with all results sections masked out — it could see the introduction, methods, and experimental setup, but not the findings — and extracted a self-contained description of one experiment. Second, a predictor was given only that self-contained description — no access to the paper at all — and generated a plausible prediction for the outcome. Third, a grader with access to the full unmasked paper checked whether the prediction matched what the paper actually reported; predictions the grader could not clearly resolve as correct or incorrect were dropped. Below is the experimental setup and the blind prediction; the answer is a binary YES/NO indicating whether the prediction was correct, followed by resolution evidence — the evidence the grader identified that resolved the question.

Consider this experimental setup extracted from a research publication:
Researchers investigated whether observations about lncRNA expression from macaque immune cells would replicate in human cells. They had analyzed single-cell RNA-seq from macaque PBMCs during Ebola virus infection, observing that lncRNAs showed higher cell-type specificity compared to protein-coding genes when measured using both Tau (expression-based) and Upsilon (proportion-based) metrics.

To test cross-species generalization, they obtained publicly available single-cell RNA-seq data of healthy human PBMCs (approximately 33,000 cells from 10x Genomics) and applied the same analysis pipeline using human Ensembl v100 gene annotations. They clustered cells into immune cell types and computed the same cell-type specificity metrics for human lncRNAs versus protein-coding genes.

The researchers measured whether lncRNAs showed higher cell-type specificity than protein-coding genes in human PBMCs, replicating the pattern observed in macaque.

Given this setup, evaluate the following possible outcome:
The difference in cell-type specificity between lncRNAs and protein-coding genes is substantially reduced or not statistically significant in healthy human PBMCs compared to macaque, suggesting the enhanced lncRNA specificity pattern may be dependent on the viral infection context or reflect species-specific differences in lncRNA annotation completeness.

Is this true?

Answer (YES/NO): NO